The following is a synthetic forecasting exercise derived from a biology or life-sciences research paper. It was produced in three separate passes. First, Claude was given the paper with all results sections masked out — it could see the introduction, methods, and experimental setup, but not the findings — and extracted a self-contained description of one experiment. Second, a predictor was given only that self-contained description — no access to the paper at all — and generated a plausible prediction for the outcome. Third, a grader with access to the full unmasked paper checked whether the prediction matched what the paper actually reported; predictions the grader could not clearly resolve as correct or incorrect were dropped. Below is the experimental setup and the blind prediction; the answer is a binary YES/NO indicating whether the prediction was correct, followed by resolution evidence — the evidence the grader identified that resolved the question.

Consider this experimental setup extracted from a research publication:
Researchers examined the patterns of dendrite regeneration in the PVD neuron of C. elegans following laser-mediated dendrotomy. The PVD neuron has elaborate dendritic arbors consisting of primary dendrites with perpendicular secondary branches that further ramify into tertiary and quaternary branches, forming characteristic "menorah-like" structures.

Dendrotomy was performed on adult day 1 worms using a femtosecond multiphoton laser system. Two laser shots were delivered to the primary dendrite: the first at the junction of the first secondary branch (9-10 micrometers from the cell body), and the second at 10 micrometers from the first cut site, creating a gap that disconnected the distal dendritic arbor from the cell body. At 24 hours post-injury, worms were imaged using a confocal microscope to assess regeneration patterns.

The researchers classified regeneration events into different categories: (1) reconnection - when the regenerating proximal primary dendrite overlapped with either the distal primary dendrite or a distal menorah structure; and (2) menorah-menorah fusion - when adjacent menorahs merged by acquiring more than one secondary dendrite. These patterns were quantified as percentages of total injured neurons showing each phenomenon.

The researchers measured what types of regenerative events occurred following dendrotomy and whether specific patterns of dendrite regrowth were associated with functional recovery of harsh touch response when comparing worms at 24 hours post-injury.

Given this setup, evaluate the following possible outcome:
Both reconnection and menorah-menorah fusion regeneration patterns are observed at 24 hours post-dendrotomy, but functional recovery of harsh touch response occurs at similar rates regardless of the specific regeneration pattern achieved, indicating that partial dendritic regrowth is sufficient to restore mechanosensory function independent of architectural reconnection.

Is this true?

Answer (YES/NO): NO